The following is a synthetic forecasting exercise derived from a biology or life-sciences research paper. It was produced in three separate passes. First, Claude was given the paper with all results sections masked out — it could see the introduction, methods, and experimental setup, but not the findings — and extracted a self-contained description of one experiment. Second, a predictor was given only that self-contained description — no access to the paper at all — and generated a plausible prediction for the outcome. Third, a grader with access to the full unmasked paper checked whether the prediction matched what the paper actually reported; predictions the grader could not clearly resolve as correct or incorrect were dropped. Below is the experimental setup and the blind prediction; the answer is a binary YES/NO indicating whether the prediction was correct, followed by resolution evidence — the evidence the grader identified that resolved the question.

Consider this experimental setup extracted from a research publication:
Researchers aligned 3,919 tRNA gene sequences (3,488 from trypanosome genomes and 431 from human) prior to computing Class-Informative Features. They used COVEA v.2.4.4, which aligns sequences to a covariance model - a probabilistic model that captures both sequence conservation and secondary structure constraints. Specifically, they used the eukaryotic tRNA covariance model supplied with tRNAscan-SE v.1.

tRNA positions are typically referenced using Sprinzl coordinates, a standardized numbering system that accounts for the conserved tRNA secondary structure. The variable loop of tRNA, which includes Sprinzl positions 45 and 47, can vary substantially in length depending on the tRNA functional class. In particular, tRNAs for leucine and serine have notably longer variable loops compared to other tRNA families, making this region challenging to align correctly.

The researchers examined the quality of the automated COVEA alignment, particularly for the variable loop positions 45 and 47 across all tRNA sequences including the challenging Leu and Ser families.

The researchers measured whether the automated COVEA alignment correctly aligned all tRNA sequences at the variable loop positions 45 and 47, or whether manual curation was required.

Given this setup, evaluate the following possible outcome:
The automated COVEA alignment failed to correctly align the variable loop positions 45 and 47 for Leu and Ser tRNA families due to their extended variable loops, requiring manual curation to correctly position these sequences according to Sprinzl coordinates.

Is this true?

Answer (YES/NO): YES